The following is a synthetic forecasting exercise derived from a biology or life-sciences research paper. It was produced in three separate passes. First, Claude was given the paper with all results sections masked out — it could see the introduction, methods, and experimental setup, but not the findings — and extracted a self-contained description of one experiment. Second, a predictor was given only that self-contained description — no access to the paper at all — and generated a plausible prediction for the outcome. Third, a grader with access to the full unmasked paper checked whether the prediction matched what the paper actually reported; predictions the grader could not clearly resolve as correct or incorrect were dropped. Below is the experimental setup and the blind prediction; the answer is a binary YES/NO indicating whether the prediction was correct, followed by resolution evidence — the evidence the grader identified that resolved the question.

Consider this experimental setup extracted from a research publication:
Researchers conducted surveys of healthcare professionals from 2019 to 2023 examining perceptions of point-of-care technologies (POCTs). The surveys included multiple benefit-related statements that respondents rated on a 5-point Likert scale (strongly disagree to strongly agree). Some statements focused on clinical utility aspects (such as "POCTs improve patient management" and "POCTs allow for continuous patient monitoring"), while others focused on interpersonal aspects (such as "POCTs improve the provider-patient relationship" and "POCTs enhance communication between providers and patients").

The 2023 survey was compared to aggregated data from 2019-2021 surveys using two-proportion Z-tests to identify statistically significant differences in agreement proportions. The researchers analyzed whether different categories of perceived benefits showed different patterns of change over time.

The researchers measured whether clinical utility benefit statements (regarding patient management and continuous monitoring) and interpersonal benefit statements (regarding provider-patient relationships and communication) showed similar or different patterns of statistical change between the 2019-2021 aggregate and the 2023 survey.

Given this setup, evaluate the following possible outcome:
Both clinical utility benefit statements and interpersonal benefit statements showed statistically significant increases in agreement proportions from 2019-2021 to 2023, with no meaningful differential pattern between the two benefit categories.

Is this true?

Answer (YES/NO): NO